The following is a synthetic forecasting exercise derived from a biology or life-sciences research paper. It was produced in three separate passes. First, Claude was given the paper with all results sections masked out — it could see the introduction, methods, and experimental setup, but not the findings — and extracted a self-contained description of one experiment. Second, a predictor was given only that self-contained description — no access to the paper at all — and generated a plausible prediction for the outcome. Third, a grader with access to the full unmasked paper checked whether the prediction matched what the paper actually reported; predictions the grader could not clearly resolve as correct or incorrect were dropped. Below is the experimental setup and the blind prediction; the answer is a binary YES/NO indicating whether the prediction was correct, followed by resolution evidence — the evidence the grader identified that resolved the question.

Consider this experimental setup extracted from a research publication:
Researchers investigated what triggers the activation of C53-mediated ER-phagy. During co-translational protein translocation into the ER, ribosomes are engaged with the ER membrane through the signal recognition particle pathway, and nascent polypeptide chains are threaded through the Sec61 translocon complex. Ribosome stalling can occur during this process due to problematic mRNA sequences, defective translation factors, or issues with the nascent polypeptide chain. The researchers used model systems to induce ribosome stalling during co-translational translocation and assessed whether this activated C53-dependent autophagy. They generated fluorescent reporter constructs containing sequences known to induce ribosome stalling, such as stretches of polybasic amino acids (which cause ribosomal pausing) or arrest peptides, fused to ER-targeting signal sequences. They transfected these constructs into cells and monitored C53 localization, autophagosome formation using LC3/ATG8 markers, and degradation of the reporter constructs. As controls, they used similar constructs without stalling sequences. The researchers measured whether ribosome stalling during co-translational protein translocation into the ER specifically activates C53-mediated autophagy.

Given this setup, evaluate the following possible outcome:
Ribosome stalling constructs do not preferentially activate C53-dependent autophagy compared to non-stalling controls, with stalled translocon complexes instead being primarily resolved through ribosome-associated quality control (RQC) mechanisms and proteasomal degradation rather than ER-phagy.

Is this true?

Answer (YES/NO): NO